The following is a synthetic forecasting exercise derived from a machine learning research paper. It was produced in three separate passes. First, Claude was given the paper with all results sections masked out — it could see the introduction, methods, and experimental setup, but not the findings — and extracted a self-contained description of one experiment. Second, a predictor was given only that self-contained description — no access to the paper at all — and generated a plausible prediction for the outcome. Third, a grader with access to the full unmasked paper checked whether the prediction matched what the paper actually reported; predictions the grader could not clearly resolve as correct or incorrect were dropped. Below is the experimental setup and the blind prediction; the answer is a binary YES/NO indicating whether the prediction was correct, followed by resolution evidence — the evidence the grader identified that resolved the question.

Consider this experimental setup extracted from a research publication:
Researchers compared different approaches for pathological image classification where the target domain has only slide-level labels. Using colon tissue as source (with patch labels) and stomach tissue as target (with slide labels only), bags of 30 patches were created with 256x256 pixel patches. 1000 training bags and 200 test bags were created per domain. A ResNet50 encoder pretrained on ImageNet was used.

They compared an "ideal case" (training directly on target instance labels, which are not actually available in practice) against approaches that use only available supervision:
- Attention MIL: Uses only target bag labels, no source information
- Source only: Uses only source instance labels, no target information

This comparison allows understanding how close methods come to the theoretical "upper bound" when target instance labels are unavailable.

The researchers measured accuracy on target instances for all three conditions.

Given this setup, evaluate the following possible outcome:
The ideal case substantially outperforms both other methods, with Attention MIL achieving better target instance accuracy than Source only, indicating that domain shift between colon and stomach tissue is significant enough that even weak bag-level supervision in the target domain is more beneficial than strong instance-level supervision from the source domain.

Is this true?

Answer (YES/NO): NO